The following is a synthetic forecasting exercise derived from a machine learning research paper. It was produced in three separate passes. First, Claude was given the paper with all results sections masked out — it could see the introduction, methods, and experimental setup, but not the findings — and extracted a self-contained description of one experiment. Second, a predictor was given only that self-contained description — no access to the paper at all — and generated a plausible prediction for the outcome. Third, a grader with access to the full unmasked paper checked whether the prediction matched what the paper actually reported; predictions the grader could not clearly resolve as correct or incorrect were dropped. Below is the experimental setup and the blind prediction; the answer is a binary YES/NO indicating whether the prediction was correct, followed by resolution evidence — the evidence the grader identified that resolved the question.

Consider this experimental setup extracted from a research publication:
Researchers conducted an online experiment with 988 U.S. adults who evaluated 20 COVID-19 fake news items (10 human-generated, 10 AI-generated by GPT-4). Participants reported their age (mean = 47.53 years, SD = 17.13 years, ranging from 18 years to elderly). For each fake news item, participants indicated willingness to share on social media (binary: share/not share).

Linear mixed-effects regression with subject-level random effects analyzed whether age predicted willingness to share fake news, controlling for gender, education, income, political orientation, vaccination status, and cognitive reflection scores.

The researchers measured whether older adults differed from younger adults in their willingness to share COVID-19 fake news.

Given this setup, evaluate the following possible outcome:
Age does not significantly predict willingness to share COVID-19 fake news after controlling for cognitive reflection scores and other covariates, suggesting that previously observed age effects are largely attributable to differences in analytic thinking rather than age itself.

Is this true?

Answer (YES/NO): NO